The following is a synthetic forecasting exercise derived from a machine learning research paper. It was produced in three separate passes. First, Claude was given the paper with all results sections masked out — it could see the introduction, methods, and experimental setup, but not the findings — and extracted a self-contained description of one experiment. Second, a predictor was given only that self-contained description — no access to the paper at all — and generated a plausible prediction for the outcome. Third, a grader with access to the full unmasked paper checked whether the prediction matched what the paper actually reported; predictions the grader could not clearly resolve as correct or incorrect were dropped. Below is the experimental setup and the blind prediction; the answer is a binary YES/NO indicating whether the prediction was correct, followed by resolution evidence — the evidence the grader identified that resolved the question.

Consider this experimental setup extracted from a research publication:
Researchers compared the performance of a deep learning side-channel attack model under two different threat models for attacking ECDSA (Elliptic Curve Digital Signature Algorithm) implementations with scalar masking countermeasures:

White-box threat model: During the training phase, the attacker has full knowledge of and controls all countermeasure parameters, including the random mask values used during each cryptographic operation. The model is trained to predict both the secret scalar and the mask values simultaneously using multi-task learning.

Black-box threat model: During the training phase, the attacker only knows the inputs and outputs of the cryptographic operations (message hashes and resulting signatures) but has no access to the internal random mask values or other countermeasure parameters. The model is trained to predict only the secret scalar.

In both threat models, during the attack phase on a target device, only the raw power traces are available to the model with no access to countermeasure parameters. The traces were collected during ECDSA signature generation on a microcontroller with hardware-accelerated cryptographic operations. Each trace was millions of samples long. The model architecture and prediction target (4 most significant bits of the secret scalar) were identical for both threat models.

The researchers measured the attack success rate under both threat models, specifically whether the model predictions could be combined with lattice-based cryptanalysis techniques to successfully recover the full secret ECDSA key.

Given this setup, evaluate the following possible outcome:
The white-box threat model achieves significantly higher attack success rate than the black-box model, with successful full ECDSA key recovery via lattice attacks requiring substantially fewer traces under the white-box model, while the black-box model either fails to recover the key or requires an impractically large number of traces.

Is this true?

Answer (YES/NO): NO